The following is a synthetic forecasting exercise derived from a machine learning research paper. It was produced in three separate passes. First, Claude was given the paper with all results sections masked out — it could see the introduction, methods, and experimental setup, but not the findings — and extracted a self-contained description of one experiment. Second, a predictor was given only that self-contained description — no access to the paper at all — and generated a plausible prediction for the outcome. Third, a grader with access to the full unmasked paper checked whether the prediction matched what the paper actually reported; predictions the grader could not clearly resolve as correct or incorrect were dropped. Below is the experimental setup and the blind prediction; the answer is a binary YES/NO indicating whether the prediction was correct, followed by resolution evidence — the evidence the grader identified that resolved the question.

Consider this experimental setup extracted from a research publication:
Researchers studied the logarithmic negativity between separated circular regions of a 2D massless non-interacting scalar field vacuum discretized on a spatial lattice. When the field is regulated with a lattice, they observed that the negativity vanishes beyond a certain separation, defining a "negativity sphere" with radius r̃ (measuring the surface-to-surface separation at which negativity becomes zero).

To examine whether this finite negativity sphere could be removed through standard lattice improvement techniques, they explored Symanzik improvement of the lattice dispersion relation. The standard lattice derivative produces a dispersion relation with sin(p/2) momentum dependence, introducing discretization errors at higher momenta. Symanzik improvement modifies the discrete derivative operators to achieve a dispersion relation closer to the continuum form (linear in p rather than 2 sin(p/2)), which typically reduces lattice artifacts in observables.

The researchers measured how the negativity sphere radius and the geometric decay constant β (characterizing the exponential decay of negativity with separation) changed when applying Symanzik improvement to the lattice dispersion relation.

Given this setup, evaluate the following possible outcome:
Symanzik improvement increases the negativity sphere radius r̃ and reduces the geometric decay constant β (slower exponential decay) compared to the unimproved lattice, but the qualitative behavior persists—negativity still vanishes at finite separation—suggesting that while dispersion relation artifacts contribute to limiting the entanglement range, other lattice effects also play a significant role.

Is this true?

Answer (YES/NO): NO